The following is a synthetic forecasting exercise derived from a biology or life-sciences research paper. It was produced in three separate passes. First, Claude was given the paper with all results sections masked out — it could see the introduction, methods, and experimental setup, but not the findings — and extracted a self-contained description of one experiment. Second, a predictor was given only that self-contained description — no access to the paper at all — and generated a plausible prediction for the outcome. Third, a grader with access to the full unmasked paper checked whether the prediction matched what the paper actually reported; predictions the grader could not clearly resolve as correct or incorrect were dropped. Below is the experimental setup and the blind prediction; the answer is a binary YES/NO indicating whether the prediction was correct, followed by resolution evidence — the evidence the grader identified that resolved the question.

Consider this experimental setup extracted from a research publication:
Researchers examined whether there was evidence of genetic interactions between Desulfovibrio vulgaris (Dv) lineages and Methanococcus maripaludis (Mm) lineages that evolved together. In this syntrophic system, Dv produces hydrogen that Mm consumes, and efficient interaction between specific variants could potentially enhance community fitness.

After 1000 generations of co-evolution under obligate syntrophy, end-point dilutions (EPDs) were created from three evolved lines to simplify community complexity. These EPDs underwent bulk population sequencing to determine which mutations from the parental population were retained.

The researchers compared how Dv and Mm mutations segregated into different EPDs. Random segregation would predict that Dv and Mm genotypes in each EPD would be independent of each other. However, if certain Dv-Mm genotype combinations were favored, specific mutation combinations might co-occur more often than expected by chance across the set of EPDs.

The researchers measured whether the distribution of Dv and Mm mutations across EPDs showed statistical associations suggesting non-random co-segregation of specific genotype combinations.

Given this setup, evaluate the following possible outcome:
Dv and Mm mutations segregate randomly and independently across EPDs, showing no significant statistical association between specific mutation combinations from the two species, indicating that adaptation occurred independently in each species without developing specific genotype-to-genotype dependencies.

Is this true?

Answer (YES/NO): NO